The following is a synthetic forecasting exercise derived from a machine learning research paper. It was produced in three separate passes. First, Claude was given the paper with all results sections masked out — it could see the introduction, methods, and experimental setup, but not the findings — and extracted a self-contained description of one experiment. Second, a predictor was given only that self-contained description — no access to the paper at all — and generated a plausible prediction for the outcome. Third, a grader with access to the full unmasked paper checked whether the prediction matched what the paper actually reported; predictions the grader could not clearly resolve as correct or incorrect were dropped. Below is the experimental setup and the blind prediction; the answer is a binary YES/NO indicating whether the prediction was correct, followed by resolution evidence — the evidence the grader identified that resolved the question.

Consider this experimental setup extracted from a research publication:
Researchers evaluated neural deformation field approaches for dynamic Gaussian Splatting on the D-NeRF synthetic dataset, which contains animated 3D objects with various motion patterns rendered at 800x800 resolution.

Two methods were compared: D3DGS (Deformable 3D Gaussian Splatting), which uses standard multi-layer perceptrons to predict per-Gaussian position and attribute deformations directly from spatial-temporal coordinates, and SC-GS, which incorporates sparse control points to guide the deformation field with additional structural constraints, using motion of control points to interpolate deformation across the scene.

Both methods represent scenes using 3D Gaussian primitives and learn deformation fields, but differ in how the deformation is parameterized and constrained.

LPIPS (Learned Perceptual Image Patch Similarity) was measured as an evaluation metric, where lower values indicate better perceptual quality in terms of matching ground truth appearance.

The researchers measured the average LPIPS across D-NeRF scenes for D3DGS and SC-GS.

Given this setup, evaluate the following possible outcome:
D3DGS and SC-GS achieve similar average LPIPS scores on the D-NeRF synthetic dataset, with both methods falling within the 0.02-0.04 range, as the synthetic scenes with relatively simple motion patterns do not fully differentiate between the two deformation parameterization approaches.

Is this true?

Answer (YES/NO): NO